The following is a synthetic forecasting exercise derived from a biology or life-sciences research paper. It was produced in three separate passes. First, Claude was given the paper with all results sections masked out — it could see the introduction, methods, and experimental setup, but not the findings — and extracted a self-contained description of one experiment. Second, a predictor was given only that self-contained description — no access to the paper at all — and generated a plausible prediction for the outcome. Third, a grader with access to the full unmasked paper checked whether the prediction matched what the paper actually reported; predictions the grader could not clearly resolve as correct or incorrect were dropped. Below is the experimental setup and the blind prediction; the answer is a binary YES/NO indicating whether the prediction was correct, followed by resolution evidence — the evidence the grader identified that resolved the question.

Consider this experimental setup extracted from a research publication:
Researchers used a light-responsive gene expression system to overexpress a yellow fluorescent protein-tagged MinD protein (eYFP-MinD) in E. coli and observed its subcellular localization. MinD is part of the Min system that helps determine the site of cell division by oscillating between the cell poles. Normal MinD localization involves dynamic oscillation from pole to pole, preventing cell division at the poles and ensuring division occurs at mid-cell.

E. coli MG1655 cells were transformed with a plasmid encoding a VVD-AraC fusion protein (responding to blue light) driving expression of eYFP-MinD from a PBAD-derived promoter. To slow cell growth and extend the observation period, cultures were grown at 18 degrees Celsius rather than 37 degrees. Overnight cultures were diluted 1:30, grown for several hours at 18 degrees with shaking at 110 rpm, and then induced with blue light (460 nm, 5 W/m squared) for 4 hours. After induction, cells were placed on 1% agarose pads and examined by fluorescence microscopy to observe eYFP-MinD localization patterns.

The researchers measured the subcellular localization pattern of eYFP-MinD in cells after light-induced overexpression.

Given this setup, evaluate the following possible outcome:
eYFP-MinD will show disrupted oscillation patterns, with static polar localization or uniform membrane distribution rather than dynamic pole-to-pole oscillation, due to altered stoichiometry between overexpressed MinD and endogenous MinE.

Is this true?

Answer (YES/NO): NO